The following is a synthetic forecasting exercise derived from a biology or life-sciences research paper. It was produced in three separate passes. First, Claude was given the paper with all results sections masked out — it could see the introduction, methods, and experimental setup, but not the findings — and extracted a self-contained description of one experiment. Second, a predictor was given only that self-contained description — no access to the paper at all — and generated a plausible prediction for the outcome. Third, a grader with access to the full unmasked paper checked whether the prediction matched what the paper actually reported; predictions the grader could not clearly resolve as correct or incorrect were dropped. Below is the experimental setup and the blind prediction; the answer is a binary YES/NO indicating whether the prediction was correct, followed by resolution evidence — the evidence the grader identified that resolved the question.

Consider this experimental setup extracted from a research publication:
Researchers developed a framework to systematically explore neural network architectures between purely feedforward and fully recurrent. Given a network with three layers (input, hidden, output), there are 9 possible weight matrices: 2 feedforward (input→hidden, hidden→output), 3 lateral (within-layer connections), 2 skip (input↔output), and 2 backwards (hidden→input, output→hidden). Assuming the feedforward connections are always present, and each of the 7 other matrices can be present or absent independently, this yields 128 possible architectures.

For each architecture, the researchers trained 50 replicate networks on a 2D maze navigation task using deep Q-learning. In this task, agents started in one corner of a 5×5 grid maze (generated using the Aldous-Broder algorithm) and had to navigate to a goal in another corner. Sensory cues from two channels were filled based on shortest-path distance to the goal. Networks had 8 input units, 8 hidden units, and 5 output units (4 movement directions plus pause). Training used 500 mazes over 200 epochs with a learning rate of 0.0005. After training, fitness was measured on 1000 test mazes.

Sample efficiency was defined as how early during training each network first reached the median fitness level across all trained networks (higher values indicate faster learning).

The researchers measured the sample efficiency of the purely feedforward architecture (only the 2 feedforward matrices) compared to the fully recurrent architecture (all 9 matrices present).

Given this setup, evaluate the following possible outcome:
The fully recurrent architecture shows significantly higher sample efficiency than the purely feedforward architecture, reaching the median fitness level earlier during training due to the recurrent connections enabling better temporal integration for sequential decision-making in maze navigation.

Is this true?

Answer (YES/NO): YES